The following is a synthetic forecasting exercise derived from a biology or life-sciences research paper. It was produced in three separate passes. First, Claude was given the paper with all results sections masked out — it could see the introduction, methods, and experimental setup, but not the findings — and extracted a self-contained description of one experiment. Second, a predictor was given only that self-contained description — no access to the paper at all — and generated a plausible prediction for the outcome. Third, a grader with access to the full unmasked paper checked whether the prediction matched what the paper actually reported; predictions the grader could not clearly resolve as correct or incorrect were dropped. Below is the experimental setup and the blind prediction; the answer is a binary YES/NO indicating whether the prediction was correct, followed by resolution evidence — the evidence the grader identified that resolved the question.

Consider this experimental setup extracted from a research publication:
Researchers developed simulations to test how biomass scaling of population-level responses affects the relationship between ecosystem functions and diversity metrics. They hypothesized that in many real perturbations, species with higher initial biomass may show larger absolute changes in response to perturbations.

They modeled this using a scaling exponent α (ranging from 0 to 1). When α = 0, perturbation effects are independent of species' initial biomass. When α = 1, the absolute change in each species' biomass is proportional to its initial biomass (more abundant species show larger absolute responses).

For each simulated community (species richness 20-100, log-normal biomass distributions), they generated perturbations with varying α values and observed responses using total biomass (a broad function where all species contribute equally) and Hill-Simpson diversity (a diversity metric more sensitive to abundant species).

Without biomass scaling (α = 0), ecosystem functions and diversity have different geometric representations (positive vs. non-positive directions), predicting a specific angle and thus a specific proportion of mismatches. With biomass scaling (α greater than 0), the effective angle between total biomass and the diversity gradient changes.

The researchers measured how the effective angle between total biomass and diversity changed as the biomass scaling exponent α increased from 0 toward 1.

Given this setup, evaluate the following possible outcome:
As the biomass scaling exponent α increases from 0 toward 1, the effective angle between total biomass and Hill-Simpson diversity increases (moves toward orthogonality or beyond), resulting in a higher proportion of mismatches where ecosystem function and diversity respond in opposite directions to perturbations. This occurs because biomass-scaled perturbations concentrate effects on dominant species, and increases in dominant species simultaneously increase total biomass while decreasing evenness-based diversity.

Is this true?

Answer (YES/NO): YES